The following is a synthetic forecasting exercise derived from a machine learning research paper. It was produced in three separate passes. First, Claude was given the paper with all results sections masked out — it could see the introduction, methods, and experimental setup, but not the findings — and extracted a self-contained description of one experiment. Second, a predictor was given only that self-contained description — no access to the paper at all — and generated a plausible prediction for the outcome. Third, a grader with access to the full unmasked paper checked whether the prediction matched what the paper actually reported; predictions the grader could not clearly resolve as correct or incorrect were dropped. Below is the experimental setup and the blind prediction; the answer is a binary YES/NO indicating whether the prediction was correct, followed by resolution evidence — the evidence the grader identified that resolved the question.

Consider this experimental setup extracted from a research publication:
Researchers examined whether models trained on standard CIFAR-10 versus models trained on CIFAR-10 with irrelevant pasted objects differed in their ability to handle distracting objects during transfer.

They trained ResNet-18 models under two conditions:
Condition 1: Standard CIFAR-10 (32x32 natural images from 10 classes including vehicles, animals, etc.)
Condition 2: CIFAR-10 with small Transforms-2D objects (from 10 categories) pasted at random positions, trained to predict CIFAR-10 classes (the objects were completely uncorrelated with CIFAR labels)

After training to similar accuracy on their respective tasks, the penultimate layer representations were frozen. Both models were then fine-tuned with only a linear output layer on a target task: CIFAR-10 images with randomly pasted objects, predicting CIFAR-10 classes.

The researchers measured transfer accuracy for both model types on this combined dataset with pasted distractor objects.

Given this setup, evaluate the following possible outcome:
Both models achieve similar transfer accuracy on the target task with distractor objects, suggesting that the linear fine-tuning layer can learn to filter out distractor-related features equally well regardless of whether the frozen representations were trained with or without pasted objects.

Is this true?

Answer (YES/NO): NO